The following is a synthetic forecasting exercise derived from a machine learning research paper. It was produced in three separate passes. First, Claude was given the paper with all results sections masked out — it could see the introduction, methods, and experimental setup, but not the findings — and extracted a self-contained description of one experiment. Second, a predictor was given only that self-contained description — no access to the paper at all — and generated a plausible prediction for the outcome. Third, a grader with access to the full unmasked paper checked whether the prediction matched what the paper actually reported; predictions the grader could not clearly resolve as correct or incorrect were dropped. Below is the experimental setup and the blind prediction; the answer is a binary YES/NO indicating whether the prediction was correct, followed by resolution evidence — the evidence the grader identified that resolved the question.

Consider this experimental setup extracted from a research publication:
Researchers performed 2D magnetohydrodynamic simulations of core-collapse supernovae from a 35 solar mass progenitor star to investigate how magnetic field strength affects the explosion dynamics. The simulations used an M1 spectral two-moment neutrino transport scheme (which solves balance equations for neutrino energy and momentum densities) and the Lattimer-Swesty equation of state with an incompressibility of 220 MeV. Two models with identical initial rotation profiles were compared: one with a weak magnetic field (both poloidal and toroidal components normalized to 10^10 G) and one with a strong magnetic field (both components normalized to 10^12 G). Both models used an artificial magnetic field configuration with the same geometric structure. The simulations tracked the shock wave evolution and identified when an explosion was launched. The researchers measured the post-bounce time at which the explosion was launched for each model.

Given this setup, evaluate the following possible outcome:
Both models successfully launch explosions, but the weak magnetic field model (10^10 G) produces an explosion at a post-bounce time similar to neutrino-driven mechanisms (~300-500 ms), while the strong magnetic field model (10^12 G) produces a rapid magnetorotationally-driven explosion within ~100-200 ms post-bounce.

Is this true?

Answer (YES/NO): NO